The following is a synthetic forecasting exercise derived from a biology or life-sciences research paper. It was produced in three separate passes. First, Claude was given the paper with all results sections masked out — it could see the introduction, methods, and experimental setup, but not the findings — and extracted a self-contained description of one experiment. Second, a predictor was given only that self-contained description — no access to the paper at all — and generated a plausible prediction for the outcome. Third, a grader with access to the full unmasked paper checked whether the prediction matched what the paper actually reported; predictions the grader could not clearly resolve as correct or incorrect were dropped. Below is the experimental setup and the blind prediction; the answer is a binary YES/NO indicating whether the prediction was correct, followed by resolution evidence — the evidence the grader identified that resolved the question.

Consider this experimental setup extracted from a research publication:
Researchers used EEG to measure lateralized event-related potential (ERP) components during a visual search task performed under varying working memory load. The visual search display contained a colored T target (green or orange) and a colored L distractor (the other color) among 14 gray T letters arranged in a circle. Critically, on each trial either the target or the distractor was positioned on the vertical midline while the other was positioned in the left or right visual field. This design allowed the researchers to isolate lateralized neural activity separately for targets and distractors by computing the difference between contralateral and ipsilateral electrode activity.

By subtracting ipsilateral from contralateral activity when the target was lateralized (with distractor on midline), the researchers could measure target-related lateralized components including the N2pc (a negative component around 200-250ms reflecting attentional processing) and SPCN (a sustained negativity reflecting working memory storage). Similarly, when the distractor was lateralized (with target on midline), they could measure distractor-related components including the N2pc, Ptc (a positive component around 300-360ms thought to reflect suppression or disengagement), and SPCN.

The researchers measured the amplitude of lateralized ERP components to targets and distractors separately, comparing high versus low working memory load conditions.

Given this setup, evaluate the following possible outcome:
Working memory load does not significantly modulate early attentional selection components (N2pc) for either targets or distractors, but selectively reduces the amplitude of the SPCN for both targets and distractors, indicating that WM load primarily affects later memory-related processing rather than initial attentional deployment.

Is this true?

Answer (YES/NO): NO